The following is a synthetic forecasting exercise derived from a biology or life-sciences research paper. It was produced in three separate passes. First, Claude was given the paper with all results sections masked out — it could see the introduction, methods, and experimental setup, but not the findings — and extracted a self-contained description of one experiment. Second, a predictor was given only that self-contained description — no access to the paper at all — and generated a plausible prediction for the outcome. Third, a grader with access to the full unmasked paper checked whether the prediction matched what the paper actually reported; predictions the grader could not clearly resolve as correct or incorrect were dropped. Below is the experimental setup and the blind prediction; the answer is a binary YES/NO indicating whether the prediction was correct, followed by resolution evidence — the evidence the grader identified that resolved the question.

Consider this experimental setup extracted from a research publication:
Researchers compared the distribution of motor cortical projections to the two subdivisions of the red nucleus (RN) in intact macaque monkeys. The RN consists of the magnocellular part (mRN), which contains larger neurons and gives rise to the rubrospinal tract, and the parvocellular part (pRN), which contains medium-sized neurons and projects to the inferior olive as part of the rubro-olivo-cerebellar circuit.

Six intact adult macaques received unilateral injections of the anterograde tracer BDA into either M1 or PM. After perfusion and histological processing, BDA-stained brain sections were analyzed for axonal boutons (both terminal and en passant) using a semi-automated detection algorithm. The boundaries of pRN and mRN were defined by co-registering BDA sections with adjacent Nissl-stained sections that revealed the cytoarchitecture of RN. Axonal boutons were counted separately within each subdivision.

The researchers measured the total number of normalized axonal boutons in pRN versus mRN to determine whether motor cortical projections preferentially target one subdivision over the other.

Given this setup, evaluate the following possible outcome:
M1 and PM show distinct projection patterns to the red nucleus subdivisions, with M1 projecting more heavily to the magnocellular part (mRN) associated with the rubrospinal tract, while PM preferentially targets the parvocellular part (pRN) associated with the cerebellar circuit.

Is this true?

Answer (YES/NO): NO